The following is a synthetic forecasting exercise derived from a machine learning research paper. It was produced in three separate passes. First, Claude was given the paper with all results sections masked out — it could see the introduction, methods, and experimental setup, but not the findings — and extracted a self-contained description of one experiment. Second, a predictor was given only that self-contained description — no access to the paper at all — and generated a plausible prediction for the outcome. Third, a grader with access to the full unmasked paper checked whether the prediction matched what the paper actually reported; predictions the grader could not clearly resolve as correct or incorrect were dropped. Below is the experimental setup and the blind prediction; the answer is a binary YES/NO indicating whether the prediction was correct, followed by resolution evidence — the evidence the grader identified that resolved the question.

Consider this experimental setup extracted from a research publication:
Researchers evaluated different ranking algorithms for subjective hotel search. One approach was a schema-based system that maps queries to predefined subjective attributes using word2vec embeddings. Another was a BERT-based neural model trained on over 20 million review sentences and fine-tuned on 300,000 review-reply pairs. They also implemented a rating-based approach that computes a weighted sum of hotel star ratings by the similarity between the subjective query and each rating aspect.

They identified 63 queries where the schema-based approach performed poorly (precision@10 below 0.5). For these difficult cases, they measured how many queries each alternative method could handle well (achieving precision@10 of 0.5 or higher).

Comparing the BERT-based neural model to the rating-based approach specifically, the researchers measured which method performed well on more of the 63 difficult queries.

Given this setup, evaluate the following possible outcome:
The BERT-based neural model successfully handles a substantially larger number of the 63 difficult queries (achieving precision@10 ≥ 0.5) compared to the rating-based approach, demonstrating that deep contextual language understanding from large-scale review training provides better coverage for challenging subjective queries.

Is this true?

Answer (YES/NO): NO